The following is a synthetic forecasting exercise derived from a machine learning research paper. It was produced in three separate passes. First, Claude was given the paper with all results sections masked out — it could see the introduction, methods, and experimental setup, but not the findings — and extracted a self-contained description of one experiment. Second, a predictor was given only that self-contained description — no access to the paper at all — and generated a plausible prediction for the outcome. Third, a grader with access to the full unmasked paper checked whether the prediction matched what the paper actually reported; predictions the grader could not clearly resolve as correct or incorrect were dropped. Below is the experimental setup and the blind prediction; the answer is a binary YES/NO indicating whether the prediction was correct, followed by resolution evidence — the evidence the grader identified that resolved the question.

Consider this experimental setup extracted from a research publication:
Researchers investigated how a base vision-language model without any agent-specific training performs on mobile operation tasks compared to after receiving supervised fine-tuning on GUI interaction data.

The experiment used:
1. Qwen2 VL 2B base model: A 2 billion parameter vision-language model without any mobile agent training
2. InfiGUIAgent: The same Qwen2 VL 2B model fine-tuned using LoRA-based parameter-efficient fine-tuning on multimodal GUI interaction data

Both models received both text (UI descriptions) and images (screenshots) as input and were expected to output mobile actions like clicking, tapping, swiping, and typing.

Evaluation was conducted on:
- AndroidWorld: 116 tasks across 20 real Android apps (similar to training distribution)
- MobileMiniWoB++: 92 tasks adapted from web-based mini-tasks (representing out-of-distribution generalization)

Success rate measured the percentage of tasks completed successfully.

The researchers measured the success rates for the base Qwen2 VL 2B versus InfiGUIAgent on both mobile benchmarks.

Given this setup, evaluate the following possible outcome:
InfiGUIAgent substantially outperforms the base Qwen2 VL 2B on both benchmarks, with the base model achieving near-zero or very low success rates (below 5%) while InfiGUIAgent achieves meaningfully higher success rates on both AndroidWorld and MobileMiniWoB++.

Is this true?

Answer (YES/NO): NO